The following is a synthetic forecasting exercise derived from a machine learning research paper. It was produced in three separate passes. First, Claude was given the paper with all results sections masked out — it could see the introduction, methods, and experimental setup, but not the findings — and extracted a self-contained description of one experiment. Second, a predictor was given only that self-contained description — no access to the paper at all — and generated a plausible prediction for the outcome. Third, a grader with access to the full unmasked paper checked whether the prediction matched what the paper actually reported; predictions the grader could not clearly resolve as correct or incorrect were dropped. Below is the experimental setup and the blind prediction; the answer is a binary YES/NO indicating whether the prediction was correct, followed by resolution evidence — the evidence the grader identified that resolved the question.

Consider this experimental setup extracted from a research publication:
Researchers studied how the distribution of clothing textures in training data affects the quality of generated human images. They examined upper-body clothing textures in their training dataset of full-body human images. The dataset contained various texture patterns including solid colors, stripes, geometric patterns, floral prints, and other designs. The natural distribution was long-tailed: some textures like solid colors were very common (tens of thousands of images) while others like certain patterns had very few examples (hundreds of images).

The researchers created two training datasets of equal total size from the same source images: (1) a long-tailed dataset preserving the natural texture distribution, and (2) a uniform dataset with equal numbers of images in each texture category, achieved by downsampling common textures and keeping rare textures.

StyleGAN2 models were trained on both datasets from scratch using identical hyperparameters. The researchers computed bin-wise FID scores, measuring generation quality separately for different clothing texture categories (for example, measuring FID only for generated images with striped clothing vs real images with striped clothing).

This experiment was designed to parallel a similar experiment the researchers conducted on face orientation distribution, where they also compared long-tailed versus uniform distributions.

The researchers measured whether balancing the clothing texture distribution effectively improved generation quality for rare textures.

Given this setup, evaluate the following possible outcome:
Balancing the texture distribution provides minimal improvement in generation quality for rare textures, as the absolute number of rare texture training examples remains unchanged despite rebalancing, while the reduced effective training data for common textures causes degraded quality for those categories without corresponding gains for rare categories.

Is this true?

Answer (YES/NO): NO